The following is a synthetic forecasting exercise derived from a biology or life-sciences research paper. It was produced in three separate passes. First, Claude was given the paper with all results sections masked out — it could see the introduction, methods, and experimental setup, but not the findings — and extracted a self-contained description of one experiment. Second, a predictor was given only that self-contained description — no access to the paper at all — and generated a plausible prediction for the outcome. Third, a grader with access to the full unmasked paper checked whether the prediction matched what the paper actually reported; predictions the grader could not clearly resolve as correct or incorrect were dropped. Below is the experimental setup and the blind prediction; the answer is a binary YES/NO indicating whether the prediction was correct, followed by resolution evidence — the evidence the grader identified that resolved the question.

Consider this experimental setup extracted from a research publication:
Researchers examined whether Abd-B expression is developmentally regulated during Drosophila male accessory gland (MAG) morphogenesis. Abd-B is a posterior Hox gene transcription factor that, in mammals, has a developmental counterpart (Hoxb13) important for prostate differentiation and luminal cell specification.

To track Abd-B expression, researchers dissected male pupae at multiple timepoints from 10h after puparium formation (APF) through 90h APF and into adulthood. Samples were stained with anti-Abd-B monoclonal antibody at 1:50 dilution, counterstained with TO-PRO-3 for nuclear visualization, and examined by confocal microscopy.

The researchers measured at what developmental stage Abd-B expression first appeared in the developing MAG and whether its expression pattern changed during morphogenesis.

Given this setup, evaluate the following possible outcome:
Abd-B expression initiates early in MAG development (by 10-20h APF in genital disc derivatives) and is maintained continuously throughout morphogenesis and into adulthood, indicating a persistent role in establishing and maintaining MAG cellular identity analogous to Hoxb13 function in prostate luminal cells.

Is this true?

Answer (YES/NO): NO